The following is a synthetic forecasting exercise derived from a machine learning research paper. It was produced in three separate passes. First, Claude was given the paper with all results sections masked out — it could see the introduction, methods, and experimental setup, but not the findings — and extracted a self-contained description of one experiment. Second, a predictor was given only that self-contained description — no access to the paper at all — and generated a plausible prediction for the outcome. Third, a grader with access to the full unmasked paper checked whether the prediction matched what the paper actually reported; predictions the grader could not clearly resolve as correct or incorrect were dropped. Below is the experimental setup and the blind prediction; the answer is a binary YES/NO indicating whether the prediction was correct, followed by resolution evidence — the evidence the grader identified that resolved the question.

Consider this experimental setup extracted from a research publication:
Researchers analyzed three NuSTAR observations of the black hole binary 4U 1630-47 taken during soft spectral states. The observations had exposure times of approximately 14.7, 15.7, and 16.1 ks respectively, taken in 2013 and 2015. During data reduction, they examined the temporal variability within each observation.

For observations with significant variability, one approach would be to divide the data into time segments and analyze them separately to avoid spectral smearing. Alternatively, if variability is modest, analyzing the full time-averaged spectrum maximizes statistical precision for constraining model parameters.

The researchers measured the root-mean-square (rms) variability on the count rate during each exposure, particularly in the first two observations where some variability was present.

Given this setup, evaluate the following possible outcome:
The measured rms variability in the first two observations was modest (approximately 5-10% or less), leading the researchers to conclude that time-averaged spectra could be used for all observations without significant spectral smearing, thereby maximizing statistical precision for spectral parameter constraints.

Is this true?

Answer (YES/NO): YES